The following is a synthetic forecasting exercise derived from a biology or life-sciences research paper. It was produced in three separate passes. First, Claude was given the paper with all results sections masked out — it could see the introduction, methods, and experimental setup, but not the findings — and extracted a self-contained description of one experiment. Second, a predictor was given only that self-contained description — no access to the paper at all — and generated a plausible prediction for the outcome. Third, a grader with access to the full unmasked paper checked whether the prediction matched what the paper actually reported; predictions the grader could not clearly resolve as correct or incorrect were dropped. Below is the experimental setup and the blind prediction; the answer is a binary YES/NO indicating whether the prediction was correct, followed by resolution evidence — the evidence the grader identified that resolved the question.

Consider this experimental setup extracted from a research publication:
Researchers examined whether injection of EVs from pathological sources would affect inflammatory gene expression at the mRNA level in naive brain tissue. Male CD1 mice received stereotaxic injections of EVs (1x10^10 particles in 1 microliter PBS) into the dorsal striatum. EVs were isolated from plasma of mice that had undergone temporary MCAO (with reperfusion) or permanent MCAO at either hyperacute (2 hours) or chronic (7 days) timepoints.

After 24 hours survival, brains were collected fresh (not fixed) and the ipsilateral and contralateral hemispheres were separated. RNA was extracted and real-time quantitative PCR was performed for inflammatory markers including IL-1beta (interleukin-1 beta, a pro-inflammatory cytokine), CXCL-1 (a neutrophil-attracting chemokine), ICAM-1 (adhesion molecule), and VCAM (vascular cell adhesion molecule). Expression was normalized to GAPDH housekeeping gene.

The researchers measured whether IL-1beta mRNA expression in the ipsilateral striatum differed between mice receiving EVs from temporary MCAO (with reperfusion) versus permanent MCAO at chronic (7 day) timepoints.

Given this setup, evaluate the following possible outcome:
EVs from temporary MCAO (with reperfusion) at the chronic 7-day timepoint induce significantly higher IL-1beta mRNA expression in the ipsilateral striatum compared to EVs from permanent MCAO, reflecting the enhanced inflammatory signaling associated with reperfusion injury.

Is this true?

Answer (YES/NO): NO